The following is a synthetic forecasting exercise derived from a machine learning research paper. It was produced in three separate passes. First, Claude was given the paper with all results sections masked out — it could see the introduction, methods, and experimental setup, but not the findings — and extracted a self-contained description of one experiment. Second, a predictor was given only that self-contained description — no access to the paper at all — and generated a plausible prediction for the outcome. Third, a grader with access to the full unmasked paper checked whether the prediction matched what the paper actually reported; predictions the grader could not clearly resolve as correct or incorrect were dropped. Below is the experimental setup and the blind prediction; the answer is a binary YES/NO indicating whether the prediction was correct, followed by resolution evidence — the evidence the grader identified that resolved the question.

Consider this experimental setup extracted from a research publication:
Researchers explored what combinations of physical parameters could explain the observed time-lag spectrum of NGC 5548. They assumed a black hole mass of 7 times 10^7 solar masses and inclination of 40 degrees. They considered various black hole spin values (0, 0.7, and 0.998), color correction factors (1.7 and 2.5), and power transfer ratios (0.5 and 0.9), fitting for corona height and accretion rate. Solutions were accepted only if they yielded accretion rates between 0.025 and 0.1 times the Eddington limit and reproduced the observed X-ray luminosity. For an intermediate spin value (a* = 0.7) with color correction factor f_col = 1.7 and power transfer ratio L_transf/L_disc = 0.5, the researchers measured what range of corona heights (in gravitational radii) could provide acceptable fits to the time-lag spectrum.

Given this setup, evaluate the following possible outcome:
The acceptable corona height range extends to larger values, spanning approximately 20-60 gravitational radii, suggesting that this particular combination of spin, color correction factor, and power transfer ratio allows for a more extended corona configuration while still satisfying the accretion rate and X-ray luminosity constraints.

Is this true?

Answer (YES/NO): NO